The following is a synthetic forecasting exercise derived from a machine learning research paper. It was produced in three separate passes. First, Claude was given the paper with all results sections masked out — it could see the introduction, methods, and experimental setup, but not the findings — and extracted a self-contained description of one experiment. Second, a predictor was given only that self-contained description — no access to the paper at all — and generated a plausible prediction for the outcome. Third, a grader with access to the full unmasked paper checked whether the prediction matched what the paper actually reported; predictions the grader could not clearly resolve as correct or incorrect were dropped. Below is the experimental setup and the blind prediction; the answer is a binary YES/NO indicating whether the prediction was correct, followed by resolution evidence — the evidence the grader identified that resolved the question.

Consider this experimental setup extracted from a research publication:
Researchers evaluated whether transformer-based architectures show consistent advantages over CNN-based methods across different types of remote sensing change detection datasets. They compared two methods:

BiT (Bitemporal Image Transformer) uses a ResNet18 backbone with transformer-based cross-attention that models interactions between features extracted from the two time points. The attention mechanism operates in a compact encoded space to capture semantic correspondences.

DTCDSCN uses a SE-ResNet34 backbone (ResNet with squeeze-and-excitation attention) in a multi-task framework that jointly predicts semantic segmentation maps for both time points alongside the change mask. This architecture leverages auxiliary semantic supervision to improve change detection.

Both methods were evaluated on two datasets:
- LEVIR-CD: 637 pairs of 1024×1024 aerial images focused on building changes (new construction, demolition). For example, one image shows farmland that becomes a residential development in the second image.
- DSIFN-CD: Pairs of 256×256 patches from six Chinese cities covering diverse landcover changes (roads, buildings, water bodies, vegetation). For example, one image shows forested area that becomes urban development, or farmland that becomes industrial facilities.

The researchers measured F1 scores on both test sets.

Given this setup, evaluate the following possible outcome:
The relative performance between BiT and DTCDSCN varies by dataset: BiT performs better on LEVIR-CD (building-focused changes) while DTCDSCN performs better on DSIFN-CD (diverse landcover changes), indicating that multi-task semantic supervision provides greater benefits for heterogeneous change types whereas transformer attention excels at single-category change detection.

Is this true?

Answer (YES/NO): NO